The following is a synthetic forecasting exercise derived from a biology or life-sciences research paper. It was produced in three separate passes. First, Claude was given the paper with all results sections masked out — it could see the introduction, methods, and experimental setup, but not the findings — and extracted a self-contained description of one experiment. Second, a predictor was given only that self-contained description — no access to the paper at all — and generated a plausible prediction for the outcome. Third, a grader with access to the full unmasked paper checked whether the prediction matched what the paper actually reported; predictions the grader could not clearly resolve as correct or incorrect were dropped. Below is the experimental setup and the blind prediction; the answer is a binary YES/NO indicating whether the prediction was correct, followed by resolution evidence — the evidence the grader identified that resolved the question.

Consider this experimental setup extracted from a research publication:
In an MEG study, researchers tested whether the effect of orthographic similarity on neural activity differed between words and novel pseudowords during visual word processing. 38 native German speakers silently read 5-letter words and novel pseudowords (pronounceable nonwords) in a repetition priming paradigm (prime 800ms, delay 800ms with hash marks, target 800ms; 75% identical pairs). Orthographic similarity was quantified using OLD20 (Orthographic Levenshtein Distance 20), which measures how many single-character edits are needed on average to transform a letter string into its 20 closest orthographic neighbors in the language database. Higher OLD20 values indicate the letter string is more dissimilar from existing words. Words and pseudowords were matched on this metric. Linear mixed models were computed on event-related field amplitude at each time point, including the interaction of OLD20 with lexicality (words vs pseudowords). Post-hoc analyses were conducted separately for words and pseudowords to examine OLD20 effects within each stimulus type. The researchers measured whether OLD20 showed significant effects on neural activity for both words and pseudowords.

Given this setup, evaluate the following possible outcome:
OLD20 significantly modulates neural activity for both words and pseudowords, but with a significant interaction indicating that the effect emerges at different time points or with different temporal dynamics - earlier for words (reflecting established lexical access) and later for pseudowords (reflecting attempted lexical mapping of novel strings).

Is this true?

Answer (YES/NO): NO